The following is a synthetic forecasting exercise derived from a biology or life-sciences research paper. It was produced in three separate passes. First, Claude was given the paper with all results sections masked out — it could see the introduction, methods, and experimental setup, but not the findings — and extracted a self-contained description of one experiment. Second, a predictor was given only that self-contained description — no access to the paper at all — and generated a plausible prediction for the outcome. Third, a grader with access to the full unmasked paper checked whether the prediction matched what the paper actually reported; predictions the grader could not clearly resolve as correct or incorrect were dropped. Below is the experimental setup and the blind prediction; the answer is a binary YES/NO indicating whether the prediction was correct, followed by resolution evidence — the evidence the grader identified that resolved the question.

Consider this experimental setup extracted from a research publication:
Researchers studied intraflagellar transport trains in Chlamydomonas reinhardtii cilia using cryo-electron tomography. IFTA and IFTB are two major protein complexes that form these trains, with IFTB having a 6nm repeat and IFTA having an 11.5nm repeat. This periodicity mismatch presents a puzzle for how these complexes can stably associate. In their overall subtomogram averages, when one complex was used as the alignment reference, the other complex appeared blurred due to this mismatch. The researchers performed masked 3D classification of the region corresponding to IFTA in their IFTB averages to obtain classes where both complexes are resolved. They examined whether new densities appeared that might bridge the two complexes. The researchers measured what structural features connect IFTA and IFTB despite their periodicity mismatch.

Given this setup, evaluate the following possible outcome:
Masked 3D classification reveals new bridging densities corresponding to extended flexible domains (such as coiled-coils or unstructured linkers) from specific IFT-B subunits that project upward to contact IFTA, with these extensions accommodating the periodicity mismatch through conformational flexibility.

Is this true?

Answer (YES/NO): YES